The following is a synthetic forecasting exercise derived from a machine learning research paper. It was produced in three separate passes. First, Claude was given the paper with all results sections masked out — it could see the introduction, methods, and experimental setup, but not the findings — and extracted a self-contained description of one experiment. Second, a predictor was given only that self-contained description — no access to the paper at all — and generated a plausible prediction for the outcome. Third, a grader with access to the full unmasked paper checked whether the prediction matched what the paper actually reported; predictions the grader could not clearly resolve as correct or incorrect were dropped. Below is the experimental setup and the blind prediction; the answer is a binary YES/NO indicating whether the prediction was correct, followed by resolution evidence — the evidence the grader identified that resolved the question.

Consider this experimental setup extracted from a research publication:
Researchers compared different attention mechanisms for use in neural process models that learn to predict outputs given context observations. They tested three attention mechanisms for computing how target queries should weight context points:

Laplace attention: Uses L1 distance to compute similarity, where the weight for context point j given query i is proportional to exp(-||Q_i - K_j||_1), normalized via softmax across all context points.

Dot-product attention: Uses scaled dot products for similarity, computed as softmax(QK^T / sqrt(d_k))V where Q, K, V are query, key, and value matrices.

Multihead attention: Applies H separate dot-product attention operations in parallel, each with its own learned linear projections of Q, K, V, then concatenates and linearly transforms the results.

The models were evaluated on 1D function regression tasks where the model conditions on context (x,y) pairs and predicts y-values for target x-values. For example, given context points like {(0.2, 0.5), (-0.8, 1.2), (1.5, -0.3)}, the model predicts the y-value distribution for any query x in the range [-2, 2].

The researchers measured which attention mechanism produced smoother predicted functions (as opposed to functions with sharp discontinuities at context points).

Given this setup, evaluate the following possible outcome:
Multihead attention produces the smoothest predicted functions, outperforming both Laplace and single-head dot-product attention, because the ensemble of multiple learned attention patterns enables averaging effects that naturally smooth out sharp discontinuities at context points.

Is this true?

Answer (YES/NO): YES